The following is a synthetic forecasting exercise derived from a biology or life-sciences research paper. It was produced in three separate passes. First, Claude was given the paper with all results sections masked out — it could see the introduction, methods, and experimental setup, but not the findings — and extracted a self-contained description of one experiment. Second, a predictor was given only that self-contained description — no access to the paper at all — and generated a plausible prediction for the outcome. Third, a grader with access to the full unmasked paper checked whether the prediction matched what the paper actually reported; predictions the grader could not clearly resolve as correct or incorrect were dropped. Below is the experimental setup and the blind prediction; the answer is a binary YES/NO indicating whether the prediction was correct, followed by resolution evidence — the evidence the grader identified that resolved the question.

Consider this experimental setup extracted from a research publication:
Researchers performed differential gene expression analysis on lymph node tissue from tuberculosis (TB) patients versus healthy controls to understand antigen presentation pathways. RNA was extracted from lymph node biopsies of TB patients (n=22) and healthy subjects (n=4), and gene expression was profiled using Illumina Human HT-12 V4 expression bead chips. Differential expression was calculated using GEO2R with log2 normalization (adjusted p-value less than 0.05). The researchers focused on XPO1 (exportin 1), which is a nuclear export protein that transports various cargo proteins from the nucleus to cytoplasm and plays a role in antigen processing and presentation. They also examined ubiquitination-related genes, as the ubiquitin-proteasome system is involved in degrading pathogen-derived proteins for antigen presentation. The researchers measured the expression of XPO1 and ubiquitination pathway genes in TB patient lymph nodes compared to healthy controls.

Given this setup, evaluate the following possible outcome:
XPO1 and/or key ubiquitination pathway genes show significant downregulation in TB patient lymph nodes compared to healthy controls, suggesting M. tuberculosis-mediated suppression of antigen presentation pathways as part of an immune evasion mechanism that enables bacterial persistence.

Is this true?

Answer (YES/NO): YES